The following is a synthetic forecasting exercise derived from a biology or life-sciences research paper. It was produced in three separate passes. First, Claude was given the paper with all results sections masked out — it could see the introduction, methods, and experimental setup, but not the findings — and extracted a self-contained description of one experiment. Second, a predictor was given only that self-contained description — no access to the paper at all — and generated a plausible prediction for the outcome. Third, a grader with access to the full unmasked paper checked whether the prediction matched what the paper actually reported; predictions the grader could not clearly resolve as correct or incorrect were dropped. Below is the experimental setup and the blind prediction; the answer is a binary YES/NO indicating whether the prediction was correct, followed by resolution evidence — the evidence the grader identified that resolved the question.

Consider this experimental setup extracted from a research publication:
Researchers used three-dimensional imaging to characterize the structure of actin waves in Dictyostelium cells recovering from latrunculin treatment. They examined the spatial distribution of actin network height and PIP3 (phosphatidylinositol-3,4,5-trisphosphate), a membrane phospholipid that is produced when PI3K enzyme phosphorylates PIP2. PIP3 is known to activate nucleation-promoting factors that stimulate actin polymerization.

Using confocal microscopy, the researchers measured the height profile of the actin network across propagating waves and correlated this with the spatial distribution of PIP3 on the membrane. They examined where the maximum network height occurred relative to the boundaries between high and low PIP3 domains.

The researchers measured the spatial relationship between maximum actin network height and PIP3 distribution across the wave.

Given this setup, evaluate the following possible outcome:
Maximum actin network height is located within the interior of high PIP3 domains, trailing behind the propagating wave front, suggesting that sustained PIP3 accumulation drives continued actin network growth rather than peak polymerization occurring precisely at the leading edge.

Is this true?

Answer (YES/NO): NO